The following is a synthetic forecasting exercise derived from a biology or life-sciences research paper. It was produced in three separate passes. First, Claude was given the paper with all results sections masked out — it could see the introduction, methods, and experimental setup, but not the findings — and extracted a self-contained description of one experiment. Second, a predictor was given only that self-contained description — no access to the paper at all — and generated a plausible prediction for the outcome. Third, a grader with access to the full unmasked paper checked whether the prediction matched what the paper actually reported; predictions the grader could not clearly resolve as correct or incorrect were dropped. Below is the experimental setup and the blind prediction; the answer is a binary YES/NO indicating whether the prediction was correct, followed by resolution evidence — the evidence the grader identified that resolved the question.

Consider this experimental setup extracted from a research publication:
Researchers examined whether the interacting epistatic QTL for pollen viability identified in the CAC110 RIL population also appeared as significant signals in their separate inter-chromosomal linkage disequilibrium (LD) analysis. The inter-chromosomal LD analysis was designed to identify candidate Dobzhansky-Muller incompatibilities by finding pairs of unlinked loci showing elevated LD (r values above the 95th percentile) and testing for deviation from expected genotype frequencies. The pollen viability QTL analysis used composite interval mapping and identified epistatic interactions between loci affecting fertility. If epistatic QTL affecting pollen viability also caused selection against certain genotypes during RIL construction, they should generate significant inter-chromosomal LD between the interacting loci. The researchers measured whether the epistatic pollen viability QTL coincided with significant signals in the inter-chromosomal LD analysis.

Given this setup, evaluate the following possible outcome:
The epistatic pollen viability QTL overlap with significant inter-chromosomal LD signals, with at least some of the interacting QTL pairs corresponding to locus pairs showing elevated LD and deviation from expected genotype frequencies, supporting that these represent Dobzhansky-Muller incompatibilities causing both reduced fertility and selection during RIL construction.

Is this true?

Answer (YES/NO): NO